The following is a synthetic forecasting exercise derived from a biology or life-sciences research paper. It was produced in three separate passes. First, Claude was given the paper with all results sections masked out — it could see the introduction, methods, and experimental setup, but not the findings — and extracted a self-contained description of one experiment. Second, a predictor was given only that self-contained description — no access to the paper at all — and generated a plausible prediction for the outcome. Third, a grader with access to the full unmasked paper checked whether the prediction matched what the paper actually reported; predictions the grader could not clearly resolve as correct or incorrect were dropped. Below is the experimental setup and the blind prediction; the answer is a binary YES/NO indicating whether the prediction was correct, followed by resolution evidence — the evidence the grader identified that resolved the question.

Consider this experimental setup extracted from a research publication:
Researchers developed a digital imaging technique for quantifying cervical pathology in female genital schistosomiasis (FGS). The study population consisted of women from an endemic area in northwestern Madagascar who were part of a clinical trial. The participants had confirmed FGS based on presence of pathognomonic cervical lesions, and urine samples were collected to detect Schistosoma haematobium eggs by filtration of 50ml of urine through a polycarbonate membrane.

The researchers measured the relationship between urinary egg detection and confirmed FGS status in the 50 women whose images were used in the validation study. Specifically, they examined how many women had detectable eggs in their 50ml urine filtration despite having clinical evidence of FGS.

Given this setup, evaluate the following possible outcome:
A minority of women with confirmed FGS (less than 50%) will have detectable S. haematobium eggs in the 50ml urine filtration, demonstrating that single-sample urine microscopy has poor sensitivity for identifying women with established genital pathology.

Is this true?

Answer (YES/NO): NO